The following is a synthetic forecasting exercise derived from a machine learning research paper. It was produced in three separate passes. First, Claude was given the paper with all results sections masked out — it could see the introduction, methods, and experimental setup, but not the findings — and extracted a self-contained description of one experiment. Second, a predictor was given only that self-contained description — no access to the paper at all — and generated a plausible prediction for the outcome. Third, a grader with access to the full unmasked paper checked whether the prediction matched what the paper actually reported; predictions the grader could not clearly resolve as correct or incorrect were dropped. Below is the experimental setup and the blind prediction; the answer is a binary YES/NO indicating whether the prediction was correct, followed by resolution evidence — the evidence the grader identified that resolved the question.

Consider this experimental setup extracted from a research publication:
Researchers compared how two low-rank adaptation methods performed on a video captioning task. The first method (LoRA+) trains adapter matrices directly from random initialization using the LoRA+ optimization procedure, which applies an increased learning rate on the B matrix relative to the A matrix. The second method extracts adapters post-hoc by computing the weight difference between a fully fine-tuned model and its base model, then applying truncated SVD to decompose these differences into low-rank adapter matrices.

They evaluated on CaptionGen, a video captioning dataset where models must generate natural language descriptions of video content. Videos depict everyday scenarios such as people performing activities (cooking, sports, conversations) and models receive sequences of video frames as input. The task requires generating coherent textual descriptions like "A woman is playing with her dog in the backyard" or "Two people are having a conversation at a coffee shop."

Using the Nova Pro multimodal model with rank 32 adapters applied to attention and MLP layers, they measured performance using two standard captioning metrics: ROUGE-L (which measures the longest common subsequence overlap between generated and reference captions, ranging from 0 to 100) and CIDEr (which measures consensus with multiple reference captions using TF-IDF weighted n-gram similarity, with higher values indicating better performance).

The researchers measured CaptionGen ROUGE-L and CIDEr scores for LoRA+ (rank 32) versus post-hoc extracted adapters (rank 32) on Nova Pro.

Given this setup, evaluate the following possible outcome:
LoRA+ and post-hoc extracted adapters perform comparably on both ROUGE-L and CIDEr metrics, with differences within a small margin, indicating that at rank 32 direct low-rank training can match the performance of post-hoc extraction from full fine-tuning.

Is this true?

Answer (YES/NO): NO